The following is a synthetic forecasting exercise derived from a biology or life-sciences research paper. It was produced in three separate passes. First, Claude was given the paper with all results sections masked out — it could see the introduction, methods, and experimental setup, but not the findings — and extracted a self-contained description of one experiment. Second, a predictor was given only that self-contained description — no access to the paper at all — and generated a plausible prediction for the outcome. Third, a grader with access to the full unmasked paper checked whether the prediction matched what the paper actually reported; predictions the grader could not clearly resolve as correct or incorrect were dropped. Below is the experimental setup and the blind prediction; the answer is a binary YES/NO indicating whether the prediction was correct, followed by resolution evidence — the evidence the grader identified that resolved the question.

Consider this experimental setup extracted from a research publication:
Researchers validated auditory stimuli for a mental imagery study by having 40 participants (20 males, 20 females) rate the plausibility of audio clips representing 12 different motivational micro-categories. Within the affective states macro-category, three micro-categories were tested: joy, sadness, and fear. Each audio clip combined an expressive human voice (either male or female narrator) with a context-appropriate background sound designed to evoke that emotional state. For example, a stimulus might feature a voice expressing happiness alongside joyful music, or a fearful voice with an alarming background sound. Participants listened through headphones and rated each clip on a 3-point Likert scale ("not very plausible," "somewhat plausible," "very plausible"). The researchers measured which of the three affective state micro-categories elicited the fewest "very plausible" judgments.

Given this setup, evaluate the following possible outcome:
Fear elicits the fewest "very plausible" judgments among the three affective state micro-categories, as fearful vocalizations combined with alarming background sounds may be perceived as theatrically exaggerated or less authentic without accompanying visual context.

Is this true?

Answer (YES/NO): NO